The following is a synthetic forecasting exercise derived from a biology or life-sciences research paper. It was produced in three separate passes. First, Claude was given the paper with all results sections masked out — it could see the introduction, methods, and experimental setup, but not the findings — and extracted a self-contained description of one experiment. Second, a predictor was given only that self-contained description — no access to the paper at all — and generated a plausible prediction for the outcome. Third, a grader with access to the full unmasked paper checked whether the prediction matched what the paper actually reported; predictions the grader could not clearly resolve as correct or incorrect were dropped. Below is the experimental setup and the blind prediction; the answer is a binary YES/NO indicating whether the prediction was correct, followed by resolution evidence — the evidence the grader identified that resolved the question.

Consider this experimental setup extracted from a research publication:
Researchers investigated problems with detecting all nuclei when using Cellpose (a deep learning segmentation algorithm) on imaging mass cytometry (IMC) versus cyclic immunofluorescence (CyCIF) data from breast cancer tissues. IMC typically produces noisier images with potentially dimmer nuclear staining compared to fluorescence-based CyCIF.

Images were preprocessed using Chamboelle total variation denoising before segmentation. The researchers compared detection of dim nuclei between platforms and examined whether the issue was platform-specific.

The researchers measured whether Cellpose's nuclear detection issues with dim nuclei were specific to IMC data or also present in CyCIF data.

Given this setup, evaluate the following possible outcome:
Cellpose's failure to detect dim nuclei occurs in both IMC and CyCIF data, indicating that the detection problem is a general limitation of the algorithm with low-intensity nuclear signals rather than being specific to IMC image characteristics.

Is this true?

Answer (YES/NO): NO